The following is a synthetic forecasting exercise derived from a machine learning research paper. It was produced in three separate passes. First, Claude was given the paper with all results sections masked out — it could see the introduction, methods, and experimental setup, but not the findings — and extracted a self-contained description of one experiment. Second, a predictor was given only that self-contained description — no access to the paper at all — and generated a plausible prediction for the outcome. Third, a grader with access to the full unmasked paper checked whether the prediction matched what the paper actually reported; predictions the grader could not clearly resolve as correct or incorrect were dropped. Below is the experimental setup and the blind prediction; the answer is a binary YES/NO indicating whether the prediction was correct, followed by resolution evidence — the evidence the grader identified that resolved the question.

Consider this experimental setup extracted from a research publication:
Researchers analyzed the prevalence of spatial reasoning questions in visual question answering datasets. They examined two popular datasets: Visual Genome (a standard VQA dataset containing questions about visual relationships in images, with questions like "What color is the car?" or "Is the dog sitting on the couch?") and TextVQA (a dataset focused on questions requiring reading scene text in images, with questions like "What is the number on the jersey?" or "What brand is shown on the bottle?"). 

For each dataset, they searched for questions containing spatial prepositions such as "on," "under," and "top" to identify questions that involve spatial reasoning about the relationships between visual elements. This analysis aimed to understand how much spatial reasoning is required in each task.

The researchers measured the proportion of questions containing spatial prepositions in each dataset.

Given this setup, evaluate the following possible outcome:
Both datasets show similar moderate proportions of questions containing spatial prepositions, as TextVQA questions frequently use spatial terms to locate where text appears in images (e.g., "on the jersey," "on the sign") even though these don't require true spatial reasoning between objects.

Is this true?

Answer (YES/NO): NO